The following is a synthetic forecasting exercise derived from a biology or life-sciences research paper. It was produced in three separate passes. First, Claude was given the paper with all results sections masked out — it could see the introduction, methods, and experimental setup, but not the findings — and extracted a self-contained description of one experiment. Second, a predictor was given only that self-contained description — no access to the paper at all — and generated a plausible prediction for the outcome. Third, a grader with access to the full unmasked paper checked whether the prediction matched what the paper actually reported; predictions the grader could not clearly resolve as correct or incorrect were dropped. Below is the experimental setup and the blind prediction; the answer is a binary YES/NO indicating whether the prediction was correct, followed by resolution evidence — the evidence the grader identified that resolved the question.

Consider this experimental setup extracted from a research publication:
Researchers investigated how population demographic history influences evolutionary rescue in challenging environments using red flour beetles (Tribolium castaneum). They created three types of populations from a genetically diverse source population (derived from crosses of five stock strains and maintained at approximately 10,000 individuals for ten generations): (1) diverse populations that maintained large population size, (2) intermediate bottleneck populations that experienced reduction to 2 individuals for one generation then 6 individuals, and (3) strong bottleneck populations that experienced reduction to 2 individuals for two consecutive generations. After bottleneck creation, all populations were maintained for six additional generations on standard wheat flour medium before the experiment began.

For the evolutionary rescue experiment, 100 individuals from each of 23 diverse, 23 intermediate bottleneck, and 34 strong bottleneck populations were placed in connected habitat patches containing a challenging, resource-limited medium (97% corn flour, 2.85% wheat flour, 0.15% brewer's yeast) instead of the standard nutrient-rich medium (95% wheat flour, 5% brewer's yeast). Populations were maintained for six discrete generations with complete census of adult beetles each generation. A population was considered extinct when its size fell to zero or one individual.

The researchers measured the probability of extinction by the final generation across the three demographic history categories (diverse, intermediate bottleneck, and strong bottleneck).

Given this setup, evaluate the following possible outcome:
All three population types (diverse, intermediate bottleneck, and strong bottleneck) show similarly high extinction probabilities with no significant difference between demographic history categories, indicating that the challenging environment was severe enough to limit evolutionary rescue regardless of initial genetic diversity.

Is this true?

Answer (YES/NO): NO